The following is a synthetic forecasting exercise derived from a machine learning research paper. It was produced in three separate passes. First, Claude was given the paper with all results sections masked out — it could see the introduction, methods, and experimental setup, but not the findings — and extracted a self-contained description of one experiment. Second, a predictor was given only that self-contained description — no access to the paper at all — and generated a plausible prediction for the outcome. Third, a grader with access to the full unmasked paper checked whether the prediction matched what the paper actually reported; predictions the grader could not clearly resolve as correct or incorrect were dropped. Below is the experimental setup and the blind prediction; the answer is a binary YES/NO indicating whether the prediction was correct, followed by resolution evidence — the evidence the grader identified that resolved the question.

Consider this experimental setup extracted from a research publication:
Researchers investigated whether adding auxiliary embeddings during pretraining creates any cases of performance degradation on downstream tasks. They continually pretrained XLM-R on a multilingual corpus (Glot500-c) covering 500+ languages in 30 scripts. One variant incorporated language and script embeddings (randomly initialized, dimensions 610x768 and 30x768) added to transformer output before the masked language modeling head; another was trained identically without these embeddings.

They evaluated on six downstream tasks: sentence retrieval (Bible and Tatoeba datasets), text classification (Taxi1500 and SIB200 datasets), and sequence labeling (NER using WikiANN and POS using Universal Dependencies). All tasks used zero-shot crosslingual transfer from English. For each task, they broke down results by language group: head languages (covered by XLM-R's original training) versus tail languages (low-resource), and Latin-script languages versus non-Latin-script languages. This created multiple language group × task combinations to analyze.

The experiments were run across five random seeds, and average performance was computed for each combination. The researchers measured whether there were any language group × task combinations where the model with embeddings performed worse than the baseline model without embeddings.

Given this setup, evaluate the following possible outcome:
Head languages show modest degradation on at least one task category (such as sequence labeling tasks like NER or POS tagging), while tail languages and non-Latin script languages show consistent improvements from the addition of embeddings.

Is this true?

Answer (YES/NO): NO